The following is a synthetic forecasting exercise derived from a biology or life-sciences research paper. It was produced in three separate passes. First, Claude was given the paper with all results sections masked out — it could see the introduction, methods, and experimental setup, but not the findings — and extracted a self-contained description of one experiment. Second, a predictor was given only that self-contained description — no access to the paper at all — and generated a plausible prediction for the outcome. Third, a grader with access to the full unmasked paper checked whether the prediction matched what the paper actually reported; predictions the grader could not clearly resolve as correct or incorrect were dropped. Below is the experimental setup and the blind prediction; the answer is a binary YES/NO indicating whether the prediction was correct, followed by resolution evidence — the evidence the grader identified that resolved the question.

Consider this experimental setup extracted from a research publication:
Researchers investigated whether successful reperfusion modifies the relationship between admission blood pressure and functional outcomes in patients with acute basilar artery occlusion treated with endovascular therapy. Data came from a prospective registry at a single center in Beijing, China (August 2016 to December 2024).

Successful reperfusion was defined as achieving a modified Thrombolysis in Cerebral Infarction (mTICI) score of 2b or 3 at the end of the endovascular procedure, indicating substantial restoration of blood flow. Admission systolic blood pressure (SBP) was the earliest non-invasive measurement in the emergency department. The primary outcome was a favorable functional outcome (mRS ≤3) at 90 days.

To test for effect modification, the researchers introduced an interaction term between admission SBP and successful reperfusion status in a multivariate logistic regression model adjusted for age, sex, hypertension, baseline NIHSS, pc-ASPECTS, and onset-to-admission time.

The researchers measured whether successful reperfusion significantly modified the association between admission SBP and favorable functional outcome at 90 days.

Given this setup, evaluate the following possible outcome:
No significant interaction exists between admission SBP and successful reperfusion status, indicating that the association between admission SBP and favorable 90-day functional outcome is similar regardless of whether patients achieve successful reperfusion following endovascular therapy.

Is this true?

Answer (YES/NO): YES